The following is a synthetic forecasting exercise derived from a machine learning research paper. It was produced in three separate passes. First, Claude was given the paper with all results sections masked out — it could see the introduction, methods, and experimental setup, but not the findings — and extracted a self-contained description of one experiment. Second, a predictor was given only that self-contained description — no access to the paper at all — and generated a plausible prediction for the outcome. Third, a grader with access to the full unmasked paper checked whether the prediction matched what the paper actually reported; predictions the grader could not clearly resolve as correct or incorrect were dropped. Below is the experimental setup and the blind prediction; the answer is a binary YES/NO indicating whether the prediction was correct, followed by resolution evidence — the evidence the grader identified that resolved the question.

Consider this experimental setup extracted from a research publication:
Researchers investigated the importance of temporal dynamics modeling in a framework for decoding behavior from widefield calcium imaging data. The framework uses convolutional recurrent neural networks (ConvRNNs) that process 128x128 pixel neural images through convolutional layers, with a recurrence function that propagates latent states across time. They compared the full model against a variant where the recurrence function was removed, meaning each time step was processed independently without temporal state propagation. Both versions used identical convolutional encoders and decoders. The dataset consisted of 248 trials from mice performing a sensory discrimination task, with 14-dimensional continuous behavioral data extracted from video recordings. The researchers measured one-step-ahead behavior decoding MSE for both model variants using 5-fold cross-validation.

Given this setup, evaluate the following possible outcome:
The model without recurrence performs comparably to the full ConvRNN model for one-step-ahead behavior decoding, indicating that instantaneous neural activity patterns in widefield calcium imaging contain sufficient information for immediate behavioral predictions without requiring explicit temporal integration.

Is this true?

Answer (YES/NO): NO